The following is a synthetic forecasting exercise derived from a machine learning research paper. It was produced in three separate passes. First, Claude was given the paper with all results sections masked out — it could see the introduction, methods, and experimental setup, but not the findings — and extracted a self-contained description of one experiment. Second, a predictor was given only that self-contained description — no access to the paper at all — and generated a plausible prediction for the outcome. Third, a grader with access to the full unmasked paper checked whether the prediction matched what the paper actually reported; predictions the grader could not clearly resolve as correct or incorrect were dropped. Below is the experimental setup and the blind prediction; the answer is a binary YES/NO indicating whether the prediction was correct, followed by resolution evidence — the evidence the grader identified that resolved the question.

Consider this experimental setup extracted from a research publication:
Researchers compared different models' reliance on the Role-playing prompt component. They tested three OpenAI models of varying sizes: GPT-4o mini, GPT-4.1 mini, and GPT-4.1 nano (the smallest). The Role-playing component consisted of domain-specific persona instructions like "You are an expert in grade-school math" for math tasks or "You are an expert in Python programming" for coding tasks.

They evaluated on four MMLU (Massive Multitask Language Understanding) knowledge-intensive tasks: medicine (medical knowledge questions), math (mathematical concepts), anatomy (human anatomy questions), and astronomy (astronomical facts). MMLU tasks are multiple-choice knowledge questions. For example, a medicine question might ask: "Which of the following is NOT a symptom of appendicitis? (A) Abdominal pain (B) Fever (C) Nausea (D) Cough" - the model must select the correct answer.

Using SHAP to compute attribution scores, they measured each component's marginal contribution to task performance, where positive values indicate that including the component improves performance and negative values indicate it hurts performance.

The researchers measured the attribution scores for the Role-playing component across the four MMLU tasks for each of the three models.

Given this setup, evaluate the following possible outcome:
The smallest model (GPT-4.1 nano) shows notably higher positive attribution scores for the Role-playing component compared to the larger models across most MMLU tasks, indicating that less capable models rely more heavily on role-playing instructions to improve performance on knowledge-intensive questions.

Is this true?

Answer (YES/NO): NO